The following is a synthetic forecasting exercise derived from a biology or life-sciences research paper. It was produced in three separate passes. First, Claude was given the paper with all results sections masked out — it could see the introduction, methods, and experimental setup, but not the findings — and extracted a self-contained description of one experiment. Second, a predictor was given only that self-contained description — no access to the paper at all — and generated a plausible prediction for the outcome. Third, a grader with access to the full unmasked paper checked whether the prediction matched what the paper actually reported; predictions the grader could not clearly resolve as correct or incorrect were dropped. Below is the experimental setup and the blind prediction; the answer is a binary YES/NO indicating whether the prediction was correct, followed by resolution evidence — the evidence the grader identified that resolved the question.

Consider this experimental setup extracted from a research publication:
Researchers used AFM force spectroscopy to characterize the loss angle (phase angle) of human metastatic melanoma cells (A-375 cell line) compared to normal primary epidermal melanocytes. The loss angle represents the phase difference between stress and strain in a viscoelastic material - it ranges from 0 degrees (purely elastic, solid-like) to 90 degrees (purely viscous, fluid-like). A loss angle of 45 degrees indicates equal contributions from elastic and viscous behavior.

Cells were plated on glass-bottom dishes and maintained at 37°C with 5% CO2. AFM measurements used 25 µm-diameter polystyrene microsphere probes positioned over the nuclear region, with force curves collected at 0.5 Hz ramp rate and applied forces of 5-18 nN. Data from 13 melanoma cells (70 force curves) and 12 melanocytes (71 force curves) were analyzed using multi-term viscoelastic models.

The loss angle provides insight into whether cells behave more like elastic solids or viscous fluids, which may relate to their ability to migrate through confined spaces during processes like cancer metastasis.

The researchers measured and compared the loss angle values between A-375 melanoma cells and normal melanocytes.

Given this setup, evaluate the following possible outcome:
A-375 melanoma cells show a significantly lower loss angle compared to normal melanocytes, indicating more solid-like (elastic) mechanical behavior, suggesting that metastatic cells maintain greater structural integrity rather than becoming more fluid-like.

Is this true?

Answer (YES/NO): NO